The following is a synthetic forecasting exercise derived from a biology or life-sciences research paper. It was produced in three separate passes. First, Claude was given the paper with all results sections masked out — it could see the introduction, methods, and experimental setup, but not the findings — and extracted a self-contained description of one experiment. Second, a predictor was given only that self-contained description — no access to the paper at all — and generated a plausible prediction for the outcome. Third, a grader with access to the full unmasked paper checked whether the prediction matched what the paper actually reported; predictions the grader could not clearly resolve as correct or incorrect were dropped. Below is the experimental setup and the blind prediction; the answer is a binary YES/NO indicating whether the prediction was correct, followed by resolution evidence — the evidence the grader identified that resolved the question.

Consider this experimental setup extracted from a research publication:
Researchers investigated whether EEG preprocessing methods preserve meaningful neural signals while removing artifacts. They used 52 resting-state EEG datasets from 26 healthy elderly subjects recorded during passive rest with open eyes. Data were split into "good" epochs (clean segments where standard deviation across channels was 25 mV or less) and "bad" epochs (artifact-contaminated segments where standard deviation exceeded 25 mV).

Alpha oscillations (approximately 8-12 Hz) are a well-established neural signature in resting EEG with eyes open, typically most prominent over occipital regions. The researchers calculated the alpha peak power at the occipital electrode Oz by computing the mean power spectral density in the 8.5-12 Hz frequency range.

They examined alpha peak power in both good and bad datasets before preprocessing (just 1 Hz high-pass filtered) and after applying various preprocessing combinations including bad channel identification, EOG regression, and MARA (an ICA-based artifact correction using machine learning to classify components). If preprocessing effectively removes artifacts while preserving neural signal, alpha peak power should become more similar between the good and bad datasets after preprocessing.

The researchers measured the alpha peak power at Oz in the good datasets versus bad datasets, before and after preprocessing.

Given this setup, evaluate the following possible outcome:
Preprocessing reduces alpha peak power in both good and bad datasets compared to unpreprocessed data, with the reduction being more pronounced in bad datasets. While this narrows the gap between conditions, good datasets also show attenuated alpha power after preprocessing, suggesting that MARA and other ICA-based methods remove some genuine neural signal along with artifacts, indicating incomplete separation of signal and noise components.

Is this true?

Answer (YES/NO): NO